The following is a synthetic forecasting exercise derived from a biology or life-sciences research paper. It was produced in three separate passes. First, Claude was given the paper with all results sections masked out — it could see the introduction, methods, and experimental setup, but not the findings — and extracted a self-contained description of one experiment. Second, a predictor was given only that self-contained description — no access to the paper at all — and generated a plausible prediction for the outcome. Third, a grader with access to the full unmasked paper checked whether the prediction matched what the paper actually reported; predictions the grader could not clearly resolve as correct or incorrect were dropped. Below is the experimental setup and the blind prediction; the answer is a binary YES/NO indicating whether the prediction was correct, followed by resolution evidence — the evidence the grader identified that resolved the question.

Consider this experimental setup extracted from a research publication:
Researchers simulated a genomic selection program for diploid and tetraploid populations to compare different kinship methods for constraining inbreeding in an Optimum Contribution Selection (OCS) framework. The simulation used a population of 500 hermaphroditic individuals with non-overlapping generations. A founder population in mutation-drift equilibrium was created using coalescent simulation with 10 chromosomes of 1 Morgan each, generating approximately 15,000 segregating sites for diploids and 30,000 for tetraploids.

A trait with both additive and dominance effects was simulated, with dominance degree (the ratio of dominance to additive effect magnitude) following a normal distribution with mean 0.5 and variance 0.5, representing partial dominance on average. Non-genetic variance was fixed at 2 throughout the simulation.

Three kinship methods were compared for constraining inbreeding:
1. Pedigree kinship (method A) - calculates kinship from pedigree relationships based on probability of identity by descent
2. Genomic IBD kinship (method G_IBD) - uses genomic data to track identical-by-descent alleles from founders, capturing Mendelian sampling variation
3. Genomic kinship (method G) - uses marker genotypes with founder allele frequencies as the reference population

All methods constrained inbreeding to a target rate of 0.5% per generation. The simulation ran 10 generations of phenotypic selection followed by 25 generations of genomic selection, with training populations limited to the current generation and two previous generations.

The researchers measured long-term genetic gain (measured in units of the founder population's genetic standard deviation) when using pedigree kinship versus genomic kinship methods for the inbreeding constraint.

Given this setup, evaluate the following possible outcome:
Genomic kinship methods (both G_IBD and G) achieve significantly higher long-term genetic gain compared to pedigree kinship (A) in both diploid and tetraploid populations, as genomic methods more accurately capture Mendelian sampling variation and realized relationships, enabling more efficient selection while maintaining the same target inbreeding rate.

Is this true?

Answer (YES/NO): NO